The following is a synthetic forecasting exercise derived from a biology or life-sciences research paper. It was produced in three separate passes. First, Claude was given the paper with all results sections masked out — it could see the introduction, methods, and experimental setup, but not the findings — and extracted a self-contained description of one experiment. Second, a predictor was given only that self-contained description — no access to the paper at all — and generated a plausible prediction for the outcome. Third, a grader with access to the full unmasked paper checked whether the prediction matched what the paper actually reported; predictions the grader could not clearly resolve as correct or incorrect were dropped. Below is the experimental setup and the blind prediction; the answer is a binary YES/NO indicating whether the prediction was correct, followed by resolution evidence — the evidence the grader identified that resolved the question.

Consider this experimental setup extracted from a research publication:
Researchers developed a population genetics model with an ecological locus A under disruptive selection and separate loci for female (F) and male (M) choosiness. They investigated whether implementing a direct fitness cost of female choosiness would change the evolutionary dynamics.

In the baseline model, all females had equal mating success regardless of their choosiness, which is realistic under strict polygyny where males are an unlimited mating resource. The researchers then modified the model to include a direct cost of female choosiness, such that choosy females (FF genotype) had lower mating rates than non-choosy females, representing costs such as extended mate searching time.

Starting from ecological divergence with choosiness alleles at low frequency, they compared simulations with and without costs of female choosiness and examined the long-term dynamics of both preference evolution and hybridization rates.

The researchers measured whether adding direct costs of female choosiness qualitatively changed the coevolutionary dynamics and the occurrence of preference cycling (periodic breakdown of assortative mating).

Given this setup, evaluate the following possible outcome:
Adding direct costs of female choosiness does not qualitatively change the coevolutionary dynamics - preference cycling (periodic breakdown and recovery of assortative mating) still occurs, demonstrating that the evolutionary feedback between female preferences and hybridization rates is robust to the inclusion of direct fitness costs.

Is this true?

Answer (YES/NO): YES